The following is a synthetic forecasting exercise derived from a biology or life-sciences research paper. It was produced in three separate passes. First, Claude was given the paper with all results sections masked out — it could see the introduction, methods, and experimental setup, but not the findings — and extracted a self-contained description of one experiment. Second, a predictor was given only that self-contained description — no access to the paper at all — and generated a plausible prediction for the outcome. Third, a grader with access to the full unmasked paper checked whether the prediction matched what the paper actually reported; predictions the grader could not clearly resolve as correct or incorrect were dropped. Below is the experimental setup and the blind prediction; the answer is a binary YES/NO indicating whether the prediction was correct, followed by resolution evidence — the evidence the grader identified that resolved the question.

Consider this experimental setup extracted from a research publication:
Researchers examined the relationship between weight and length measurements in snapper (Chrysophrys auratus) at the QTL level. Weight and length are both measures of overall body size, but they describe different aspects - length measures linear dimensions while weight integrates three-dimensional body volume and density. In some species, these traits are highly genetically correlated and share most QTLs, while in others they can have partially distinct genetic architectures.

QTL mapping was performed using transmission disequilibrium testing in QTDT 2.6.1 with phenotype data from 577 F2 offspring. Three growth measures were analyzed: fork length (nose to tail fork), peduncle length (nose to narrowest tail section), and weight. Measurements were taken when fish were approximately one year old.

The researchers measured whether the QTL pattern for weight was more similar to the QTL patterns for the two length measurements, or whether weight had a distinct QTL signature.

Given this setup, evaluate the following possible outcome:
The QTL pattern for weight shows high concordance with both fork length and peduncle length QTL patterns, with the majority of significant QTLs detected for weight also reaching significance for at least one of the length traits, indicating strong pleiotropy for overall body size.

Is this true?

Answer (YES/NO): YES